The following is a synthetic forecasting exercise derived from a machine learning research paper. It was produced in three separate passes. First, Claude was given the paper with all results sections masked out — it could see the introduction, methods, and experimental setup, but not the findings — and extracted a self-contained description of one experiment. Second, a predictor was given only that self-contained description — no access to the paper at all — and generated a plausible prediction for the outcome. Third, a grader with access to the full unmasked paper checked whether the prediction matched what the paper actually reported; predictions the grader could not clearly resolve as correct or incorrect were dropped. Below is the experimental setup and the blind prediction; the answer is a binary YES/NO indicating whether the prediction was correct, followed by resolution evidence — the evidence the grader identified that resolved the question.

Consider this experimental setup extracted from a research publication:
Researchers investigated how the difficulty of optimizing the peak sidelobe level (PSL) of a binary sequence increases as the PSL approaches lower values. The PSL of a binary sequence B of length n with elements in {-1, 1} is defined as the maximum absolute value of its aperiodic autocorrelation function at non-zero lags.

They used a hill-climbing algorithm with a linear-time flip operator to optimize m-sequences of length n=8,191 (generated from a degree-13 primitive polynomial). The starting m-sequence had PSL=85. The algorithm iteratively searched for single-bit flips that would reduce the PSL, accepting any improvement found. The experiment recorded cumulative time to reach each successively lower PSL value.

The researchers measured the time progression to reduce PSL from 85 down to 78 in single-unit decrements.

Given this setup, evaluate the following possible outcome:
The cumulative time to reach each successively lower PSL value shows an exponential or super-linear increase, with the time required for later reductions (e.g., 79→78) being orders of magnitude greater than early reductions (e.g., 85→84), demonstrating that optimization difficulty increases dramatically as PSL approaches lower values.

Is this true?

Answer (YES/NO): YES